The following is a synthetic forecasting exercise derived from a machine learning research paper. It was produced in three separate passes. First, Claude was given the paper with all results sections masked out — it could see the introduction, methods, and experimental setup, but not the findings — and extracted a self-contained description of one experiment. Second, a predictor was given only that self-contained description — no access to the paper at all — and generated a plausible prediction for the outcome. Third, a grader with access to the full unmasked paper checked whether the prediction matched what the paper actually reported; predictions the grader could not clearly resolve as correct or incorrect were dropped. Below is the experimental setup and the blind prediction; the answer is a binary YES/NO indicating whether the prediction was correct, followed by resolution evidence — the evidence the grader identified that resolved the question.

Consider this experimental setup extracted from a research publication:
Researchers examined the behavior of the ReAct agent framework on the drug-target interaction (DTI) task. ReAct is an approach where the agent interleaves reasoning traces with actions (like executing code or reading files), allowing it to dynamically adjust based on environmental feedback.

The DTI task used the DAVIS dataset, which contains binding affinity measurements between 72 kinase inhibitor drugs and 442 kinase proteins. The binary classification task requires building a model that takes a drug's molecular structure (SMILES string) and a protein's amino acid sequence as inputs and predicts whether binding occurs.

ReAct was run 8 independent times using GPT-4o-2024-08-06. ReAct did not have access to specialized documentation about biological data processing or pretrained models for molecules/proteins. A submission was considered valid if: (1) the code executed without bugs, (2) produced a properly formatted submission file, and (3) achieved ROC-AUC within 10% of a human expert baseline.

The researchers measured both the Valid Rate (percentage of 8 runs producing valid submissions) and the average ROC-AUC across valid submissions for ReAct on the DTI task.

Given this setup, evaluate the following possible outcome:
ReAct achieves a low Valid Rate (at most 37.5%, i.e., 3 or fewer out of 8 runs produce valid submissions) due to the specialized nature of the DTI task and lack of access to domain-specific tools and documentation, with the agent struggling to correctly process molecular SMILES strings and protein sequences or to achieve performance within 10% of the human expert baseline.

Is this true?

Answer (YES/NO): NO